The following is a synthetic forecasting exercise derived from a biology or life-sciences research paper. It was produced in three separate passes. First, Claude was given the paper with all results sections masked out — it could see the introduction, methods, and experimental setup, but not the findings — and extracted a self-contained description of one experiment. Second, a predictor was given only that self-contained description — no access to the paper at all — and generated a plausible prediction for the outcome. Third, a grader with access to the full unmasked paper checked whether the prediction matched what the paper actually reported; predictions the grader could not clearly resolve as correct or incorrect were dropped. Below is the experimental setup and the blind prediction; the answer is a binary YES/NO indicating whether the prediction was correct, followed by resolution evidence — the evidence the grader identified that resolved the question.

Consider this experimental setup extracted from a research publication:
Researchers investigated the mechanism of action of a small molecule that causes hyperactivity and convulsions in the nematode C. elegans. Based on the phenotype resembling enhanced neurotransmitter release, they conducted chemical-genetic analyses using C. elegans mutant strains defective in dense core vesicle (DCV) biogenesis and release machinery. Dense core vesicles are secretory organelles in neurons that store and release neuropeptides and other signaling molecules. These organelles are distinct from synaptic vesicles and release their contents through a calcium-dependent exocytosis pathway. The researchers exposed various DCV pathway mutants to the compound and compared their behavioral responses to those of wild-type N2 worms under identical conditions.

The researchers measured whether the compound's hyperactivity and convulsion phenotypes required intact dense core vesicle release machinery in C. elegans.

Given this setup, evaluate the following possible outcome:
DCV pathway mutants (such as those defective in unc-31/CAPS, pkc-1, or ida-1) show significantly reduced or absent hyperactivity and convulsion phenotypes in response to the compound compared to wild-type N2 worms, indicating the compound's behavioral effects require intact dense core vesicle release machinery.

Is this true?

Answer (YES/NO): YES